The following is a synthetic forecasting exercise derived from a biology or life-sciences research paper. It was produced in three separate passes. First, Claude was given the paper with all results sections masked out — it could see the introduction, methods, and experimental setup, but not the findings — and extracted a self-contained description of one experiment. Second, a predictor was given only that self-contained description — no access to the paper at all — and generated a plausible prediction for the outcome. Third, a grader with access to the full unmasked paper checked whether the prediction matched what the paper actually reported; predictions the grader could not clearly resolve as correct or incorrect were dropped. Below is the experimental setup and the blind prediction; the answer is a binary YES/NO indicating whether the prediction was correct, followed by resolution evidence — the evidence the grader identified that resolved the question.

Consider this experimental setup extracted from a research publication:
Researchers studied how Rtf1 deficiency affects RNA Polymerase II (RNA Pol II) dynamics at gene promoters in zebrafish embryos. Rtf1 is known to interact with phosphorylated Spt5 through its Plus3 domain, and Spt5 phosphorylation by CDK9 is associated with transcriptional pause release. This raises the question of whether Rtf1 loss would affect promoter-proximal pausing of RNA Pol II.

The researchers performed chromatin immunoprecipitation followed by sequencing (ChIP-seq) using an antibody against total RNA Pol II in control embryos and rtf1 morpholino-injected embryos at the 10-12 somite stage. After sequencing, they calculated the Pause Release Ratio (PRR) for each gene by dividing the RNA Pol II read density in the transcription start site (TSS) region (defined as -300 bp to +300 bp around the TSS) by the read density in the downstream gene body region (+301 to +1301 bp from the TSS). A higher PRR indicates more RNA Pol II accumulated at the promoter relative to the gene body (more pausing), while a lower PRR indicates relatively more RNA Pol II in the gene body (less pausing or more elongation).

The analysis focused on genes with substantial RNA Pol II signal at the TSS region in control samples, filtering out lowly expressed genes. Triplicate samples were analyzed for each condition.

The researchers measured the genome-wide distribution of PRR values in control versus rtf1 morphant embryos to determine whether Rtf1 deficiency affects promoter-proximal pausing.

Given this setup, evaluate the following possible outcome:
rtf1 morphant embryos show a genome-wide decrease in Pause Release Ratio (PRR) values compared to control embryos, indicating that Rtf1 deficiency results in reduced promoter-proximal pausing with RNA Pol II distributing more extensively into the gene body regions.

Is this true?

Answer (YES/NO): YES